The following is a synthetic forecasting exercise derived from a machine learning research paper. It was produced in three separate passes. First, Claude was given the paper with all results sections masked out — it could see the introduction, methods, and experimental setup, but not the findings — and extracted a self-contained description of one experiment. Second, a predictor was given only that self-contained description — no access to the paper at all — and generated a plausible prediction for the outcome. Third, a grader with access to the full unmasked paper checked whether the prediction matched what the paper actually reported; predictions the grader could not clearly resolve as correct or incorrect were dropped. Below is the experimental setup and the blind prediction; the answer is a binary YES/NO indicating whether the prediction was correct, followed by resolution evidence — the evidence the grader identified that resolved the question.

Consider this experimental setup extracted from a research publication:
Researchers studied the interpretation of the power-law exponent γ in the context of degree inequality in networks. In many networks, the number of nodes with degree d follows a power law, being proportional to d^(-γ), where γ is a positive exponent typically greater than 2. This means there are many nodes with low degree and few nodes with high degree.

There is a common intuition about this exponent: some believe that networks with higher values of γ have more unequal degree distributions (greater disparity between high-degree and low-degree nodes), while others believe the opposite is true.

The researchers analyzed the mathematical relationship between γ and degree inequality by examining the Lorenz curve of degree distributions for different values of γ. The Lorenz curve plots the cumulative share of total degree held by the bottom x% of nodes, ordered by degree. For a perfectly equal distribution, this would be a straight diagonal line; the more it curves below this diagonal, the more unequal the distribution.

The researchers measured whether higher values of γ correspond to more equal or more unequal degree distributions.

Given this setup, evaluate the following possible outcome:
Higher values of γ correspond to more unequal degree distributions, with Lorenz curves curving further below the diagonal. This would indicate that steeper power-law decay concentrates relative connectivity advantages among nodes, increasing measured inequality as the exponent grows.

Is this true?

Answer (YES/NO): NO